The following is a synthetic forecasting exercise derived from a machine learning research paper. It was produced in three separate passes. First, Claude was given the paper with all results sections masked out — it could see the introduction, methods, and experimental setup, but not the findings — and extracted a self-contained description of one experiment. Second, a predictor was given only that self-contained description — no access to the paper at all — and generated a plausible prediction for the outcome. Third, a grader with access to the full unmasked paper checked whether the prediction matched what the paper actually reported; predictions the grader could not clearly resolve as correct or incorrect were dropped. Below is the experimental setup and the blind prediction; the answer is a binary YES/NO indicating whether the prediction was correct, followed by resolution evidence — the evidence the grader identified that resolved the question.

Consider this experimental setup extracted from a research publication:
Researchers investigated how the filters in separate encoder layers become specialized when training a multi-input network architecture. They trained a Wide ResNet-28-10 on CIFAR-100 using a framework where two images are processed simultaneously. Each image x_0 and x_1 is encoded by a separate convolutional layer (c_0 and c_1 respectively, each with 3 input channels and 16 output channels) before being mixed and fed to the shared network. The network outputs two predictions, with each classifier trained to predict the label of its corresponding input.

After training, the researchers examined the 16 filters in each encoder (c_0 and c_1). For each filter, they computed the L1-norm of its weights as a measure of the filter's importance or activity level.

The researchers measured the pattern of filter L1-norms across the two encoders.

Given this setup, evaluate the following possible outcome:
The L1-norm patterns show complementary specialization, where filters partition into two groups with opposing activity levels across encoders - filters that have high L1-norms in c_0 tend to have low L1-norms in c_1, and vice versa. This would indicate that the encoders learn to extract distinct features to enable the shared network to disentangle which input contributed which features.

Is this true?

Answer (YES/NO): YES